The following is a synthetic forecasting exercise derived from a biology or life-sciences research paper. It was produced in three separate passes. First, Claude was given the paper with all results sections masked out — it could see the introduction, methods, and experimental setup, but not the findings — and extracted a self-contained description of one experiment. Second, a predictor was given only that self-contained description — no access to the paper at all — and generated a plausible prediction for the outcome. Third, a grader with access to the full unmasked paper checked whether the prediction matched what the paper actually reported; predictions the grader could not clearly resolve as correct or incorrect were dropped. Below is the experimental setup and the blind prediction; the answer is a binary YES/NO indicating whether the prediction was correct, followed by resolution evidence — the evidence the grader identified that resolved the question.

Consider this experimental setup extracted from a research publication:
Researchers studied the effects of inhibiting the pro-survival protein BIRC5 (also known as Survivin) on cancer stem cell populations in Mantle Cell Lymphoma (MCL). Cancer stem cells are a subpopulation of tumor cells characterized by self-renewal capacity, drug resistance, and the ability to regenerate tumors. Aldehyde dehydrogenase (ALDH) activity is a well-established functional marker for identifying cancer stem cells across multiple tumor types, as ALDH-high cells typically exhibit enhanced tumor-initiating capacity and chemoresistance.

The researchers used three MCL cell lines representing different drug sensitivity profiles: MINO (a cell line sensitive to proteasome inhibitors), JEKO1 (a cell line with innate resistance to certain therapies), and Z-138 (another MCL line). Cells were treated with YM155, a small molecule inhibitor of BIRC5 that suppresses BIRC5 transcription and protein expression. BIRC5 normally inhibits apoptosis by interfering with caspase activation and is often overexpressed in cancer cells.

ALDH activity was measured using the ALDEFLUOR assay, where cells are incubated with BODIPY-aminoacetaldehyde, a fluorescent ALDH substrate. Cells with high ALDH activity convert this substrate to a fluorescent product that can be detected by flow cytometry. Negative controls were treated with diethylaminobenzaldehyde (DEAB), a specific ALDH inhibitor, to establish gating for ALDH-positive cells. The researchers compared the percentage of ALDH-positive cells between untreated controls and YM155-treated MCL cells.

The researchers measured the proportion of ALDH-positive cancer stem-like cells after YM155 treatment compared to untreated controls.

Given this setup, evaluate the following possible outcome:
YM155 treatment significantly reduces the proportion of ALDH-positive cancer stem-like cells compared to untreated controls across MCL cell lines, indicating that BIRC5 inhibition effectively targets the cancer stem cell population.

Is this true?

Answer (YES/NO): YES